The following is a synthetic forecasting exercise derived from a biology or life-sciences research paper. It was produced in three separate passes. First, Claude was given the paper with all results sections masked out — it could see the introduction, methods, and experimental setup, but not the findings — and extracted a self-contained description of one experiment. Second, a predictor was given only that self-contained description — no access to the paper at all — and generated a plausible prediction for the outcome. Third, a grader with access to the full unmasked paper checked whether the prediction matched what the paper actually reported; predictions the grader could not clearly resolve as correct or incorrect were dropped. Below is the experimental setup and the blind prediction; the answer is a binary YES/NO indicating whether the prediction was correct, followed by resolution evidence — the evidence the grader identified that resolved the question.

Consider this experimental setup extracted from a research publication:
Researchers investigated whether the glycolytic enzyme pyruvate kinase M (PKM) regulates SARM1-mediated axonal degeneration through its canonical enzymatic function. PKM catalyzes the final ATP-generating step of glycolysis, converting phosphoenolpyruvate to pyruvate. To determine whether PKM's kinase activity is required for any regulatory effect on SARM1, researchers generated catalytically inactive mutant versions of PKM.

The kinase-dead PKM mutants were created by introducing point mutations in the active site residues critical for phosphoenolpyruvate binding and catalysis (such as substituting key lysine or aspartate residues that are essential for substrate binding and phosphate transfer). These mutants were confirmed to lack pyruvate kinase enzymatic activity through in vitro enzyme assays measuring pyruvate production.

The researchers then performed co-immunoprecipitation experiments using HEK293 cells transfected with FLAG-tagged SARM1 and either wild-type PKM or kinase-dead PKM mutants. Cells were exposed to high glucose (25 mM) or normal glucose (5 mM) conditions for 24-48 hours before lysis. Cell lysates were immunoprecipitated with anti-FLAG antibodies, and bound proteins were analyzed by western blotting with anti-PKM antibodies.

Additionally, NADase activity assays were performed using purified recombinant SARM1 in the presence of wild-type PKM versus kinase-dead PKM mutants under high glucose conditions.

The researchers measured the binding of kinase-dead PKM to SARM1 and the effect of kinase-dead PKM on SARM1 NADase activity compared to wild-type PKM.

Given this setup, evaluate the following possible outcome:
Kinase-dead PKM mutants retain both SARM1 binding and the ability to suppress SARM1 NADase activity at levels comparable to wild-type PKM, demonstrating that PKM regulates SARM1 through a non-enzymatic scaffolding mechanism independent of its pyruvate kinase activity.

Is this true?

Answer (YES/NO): NO